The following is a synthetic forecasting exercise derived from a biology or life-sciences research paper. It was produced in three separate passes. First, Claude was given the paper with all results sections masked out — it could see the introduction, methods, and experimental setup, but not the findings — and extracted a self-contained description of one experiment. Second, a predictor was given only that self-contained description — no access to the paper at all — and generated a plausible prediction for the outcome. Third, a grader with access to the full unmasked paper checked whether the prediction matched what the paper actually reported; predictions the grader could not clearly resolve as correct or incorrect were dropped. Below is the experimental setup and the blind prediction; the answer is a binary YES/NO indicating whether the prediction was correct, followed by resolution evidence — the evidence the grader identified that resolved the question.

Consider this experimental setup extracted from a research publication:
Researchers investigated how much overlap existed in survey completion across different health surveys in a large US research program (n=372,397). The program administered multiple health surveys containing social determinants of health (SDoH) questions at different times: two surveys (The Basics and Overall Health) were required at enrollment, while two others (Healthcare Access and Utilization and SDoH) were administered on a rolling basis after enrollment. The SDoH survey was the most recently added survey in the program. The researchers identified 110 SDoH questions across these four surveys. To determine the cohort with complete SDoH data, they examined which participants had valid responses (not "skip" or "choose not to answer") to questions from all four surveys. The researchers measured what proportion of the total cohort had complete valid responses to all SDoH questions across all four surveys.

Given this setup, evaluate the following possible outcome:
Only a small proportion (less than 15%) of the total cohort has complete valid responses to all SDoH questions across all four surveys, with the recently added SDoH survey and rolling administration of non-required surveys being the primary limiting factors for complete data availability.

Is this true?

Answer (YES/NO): YES